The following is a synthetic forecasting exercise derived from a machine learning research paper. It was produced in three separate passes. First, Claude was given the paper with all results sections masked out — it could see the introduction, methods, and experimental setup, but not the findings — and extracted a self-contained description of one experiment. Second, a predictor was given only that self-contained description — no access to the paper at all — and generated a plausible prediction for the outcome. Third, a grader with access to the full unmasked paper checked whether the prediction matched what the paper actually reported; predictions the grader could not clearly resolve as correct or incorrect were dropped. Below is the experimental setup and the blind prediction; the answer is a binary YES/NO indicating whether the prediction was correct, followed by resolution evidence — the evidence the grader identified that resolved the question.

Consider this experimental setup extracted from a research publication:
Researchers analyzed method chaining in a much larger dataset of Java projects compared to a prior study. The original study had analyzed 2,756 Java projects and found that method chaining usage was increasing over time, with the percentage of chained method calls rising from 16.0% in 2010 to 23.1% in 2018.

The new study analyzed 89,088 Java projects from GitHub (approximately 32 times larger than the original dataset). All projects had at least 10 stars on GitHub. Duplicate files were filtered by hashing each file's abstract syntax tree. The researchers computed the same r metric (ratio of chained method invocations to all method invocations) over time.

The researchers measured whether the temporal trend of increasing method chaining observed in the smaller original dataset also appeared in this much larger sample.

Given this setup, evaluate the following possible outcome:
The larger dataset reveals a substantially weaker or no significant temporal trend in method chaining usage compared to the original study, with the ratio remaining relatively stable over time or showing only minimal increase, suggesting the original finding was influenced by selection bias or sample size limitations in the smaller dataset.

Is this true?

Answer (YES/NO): NO